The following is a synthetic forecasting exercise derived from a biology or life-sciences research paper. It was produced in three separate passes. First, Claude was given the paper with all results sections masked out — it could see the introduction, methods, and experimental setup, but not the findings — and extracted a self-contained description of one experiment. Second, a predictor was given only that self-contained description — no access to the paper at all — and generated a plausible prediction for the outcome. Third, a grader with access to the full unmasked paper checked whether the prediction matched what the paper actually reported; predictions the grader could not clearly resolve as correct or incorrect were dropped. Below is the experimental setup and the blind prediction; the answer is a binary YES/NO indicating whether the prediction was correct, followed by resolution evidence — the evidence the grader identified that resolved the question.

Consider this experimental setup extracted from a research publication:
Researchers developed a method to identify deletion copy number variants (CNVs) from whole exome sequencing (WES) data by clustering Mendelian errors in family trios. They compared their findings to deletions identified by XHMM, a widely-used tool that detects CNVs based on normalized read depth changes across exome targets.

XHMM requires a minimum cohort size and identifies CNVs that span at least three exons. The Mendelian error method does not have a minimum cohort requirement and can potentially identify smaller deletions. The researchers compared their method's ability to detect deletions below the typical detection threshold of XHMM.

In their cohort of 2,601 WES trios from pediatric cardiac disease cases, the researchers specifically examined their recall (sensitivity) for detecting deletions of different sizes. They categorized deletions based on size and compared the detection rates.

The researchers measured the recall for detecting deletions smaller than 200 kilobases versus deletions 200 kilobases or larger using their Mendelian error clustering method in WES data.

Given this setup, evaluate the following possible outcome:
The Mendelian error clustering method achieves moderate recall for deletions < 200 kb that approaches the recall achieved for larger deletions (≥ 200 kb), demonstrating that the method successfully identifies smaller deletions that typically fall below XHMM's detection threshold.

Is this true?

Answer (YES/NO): NO